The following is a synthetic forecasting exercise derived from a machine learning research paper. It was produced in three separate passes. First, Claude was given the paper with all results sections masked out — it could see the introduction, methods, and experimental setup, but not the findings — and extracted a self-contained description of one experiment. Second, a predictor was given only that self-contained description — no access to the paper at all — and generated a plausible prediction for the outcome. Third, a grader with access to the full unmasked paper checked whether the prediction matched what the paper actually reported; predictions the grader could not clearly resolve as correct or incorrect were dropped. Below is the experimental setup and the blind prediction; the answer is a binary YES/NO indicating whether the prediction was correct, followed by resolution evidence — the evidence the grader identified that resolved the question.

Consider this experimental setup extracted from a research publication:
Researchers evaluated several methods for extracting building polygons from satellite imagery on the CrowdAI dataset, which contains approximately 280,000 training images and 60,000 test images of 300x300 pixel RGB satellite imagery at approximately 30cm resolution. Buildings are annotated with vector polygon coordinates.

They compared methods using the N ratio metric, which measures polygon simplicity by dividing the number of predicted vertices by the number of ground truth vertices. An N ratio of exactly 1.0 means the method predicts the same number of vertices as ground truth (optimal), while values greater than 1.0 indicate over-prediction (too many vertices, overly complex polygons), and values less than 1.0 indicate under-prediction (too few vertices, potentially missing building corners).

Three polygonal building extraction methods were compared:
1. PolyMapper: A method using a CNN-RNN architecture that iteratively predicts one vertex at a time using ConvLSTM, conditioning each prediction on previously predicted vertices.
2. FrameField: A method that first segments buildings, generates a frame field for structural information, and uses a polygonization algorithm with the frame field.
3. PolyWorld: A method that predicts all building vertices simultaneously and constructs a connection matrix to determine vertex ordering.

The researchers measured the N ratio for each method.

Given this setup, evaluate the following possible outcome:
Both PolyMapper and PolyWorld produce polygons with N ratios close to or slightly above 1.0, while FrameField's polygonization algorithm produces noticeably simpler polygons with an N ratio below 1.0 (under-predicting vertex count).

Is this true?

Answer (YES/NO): NO